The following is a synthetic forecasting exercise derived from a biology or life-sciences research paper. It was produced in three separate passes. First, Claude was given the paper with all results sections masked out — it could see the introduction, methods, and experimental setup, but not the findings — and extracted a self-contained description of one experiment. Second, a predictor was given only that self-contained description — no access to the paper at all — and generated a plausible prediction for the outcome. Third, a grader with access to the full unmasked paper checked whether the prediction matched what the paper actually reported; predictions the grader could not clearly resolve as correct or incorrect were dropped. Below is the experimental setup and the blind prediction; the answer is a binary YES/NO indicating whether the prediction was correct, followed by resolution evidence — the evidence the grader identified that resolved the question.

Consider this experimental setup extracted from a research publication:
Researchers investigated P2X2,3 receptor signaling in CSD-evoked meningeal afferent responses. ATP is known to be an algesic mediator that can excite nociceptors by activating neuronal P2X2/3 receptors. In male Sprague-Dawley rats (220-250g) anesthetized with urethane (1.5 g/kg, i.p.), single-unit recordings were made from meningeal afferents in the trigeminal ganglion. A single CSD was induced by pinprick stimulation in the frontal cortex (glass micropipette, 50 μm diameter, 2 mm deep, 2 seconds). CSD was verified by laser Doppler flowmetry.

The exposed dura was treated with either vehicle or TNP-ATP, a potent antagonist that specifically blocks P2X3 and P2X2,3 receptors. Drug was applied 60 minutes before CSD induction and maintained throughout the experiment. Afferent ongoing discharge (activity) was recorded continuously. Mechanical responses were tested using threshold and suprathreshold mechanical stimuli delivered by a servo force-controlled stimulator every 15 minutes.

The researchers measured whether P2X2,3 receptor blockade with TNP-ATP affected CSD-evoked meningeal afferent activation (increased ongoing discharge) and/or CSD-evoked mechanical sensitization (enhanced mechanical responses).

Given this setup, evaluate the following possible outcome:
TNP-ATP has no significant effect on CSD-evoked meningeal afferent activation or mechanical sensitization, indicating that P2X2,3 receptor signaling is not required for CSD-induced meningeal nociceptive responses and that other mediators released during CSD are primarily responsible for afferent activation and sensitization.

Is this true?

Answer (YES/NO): YES